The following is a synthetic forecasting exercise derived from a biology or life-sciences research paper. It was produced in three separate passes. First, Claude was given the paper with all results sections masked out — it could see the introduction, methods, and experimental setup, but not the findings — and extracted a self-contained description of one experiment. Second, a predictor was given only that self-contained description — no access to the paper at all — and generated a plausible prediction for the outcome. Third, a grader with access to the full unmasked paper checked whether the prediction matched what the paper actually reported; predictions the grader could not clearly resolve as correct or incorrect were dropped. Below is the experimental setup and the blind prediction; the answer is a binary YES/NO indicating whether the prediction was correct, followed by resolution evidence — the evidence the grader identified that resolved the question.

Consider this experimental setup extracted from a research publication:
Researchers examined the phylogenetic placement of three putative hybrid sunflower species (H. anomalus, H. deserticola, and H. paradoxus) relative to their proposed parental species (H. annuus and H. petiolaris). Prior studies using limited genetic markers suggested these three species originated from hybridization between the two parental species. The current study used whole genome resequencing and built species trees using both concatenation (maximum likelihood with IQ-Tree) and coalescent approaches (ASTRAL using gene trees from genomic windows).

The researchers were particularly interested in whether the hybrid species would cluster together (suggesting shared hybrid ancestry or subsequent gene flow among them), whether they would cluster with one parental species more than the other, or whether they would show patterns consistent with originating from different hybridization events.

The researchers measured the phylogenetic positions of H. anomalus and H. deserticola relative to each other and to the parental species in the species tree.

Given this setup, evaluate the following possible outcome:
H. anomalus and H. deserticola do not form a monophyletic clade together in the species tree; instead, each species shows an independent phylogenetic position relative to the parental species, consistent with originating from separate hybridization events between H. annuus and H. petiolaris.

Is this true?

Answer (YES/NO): NO